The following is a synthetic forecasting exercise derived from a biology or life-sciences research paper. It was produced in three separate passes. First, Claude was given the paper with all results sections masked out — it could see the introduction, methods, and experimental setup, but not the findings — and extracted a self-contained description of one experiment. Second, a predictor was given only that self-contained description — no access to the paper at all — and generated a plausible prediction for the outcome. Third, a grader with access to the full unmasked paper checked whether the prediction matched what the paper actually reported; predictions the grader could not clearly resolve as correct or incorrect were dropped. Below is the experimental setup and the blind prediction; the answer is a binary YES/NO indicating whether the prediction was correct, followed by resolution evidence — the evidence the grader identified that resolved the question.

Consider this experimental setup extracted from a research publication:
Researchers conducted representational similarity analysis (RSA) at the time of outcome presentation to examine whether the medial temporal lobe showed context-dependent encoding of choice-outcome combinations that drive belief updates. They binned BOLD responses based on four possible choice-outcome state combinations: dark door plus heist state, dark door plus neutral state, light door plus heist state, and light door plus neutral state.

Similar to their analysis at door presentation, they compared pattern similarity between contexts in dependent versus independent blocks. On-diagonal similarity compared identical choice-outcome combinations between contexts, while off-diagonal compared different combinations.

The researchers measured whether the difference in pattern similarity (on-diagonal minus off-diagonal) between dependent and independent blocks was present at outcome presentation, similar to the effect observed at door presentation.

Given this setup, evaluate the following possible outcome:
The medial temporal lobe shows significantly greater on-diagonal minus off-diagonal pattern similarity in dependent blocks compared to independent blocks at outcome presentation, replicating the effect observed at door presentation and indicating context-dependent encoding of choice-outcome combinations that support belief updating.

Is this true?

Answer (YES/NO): YES